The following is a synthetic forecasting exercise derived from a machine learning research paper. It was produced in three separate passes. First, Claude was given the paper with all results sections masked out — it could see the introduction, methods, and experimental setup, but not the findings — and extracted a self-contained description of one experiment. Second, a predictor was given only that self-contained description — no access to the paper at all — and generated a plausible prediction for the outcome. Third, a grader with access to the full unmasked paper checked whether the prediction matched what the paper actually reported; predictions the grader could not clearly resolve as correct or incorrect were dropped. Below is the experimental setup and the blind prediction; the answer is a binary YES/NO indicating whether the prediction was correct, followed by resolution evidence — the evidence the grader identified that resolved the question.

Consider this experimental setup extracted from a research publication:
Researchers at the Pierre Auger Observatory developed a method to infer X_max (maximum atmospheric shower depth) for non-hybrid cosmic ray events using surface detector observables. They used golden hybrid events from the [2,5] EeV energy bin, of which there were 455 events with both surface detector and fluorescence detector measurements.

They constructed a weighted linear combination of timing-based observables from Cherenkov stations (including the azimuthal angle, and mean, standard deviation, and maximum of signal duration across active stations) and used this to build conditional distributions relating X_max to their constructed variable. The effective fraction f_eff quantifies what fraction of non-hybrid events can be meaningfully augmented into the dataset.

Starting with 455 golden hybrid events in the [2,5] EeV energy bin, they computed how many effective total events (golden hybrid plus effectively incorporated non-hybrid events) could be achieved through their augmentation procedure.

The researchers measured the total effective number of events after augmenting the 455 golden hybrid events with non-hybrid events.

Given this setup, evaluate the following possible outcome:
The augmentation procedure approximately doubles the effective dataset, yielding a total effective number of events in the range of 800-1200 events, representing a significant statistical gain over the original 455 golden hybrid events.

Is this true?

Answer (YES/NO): NO